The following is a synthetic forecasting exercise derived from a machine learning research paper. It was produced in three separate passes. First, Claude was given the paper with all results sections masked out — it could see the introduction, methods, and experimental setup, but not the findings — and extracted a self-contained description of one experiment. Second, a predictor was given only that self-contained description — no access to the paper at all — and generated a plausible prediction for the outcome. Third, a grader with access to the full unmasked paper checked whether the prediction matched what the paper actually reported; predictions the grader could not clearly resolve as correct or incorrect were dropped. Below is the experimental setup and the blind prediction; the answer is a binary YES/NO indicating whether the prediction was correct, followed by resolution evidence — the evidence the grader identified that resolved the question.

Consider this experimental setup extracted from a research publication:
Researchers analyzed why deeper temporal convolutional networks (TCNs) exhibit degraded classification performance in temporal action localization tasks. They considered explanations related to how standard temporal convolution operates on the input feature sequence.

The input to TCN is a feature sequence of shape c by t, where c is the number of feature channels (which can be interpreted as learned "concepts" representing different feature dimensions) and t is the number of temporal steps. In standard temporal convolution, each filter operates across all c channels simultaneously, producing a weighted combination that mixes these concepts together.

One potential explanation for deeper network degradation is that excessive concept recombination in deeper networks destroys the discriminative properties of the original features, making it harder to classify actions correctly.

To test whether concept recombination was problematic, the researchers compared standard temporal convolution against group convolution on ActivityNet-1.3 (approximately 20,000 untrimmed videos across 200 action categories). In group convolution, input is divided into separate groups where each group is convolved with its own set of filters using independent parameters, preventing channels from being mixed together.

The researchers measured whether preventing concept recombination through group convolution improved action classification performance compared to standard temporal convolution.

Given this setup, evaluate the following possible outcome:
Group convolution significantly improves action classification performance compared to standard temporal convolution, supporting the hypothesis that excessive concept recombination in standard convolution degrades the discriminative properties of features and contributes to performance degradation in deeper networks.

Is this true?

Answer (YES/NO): NO